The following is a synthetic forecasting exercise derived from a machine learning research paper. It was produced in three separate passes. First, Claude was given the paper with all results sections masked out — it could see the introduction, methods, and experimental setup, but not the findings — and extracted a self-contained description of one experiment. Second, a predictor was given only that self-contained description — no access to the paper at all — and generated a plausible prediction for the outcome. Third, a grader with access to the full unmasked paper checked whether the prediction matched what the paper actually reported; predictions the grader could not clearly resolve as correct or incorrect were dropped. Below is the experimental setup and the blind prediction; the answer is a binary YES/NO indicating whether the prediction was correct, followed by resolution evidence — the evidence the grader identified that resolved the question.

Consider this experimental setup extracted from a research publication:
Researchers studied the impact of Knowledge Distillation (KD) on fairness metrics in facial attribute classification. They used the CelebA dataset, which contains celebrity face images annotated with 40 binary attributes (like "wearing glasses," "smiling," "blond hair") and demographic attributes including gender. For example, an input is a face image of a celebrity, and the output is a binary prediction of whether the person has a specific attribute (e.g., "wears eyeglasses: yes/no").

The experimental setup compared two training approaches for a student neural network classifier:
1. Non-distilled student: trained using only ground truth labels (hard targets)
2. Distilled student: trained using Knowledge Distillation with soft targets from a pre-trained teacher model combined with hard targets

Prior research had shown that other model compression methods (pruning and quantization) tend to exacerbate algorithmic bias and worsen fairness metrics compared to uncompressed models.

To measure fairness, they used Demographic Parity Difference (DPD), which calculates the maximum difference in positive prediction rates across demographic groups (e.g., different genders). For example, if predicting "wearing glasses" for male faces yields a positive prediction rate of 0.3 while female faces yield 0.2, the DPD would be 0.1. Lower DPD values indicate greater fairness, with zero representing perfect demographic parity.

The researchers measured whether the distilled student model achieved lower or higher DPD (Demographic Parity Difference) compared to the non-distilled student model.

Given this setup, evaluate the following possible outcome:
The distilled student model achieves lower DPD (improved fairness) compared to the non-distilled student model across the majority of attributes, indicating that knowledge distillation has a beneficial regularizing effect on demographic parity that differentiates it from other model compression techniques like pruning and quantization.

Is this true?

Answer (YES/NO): YES